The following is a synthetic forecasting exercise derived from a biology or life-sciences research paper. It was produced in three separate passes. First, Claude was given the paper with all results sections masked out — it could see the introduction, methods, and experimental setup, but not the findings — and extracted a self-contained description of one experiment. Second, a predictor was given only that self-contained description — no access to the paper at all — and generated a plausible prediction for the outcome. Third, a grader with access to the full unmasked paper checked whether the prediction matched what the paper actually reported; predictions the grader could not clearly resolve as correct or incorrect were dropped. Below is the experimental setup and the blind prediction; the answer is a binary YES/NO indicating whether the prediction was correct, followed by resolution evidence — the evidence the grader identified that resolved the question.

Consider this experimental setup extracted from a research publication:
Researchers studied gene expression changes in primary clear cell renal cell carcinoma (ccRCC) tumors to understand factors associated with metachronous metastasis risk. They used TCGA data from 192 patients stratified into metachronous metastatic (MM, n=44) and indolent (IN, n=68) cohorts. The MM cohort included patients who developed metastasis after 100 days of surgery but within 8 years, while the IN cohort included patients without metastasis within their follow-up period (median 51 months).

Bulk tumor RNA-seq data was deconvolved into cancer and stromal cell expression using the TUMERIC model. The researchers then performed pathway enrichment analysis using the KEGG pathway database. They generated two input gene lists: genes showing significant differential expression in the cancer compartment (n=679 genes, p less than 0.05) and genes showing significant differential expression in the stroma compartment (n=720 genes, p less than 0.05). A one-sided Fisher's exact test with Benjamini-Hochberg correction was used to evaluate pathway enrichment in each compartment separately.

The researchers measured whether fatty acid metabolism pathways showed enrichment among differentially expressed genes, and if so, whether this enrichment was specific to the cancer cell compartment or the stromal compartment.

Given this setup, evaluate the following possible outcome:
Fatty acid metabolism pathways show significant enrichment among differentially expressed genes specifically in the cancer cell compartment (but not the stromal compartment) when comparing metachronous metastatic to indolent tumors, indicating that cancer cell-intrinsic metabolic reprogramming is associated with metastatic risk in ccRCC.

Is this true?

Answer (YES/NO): YES